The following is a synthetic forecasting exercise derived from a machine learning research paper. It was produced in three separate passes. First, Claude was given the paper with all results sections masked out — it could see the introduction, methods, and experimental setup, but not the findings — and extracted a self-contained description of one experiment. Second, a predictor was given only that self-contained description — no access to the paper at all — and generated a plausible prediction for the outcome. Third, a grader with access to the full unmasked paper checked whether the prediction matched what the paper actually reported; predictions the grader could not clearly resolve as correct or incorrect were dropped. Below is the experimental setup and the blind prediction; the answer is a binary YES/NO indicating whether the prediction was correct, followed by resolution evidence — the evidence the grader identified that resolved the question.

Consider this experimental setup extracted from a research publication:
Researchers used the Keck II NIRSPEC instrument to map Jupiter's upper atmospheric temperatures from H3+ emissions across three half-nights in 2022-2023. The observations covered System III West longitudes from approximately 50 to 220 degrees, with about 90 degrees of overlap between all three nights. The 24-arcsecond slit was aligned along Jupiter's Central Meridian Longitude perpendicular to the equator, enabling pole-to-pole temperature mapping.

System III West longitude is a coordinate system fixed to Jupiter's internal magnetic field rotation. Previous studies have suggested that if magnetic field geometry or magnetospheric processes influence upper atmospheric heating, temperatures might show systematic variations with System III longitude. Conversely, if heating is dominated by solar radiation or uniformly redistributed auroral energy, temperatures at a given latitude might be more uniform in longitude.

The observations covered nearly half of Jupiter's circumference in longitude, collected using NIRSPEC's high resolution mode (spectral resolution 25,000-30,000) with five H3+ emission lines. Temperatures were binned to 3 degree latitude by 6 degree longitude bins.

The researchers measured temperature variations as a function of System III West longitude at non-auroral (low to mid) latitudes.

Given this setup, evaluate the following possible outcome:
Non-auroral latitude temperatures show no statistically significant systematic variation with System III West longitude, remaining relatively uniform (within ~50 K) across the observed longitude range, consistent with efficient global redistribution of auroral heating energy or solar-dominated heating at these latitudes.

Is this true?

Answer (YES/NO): NO